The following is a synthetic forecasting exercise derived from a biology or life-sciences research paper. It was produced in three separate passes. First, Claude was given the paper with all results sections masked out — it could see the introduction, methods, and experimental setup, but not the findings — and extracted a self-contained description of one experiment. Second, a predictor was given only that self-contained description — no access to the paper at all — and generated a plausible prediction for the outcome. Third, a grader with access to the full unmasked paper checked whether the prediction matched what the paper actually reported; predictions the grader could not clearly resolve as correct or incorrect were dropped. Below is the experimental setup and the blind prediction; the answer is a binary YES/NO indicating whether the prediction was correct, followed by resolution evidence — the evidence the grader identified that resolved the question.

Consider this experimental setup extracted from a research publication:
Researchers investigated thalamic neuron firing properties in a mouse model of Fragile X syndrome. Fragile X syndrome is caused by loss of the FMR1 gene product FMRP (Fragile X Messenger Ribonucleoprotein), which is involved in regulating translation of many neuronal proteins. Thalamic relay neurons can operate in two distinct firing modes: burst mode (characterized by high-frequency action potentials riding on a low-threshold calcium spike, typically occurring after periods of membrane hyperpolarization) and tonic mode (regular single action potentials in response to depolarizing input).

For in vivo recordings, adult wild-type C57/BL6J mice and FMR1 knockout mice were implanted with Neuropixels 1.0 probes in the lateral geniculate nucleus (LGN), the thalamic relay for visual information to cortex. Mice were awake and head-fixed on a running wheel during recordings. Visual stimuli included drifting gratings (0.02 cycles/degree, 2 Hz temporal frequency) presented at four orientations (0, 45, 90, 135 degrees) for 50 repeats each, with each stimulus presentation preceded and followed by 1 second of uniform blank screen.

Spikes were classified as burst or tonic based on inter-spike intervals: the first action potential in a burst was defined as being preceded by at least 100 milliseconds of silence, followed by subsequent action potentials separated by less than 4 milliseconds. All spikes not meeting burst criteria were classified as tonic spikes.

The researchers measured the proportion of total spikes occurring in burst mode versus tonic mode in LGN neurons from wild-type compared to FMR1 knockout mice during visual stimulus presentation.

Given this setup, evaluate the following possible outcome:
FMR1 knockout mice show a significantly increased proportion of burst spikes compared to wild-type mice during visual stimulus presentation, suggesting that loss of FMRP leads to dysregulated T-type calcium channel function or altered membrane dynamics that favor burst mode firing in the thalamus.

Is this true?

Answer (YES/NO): NO